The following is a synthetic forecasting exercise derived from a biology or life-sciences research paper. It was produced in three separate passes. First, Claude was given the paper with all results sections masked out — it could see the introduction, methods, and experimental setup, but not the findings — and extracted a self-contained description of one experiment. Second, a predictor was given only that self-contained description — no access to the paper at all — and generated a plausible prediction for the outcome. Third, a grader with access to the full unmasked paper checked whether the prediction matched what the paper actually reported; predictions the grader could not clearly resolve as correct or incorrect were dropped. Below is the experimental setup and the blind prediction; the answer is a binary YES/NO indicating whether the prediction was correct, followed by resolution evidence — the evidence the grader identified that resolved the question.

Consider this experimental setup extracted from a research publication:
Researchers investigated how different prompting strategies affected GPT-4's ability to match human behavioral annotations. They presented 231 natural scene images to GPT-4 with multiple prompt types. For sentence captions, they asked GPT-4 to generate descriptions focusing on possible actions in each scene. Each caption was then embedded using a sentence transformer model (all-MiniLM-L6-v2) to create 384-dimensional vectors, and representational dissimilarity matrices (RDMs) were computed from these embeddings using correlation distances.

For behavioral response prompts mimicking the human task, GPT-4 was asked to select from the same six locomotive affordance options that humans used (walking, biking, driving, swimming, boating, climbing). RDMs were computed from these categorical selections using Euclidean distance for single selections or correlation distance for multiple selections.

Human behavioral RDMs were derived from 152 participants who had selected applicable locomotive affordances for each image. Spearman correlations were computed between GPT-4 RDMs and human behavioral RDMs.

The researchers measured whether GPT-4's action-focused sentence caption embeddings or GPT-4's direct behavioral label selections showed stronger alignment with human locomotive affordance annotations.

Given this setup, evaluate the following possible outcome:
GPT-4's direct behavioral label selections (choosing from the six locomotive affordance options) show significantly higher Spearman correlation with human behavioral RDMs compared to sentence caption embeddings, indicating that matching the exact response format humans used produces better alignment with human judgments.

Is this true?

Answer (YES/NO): YES